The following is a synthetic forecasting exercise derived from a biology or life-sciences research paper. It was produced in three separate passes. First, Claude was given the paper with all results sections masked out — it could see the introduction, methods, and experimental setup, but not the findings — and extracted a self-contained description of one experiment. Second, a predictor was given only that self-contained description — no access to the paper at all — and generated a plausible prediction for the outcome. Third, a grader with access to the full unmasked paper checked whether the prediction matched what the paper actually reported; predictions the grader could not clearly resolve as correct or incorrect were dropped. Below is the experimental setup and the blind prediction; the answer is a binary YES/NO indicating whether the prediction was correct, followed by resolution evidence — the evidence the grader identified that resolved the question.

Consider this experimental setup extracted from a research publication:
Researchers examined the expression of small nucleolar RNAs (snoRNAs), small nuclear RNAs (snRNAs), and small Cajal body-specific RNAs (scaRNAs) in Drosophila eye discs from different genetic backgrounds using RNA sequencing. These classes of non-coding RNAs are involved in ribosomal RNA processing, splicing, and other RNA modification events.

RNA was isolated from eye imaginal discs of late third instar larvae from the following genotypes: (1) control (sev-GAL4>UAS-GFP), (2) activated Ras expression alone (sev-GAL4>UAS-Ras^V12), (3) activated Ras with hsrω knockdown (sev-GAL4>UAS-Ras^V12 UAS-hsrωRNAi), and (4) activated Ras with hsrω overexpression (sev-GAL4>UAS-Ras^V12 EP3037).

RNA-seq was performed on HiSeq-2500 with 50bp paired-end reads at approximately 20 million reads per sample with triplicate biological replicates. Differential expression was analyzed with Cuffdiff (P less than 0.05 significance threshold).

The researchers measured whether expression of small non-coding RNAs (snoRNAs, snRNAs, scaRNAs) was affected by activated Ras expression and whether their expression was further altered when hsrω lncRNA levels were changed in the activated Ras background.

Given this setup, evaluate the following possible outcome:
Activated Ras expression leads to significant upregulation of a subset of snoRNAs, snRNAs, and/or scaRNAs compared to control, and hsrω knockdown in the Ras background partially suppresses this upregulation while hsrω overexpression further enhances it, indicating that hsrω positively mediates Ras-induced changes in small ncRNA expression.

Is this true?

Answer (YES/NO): NO